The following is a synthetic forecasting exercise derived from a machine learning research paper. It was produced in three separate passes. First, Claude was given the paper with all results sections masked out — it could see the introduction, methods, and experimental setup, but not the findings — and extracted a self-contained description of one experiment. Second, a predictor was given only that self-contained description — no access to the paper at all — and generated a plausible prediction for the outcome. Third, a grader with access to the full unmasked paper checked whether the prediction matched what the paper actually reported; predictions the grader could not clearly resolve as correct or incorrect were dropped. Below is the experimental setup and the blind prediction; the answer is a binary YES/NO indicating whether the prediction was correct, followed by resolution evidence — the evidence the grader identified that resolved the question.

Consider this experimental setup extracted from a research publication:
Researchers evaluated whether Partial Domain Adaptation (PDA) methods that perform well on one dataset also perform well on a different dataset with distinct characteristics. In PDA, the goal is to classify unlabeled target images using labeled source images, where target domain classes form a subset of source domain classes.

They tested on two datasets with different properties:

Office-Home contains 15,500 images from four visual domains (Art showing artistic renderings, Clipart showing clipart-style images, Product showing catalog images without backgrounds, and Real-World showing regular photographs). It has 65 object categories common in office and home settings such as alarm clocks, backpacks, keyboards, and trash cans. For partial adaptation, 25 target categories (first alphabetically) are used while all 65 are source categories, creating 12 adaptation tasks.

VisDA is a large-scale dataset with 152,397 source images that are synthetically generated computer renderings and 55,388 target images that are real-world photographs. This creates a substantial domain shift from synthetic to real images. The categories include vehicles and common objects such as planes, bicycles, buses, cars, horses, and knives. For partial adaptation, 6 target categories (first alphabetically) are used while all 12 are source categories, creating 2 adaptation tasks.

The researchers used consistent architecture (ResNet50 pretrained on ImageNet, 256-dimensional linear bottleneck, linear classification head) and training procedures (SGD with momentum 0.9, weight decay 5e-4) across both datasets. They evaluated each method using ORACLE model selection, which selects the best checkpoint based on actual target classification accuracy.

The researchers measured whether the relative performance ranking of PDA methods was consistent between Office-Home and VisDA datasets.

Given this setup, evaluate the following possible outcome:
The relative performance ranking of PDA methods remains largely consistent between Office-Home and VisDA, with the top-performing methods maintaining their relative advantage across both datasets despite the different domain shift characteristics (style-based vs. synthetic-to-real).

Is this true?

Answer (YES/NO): NO